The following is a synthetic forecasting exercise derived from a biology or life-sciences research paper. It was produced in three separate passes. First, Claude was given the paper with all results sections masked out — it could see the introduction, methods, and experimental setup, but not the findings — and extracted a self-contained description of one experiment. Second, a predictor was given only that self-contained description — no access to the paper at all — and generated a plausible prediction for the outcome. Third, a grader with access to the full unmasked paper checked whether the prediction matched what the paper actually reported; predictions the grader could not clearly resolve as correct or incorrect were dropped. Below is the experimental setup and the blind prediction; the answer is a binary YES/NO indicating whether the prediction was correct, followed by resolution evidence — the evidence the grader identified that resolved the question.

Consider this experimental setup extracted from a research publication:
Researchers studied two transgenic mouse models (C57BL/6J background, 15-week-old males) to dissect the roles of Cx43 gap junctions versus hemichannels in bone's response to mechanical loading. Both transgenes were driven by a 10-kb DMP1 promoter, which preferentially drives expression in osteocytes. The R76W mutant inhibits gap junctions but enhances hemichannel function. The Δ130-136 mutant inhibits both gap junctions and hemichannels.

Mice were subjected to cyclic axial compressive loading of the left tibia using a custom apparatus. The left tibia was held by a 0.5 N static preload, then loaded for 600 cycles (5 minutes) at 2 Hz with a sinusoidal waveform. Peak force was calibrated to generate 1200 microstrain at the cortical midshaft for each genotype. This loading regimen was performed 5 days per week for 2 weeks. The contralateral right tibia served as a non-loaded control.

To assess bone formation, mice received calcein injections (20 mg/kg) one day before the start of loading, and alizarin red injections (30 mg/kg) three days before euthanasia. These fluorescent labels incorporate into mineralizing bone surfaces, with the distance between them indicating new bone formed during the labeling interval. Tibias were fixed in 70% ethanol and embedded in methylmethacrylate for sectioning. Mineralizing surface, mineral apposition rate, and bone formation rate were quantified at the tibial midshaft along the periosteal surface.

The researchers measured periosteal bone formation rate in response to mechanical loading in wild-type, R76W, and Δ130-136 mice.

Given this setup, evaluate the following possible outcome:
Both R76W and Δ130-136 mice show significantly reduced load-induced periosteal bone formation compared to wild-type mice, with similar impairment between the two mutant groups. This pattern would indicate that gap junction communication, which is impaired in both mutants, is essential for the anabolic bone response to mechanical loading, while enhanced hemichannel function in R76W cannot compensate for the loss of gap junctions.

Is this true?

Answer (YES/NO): NO